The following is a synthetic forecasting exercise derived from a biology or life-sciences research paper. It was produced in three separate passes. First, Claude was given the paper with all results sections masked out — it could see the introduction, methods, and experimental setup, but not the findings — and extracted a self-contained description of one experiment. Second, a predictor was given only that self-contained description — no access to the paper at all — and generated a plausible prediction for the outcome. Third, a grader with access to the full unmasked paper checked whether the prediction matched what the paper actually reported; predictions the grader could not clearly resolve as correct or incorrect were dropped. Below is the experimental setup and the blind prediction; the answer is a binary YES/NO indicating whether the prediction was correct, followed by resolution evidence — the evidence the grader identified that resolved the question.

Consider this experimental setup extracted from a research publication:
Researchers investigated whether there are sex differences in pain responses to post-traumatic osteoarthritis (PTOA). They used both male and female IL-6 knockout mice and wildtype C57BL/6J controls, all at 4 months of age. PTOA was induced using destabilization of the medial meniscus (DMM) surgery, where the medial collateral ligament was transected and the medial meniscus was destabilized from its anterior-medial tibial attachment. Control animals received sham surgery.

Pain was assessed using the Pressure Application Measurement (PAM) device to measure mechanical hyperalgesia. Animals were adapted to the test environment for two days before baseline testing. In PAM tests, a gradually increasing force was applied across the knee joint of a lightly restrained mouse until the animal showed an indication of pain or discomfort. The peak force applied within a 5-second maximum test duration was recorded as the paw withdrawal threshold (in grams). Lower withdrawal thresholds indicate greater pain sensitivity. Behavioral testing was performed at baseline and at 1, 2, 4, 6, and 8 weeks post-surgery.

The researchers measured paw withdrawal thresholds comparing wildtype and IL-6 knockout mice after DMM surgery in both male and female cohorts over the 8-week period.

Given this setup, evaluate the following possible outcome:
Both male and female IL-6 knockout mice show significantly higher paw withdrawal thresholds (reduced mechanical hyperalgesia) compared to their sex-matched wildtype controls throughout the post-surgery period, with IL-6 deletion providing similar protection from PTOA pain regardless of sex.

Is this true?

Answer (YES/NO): NO